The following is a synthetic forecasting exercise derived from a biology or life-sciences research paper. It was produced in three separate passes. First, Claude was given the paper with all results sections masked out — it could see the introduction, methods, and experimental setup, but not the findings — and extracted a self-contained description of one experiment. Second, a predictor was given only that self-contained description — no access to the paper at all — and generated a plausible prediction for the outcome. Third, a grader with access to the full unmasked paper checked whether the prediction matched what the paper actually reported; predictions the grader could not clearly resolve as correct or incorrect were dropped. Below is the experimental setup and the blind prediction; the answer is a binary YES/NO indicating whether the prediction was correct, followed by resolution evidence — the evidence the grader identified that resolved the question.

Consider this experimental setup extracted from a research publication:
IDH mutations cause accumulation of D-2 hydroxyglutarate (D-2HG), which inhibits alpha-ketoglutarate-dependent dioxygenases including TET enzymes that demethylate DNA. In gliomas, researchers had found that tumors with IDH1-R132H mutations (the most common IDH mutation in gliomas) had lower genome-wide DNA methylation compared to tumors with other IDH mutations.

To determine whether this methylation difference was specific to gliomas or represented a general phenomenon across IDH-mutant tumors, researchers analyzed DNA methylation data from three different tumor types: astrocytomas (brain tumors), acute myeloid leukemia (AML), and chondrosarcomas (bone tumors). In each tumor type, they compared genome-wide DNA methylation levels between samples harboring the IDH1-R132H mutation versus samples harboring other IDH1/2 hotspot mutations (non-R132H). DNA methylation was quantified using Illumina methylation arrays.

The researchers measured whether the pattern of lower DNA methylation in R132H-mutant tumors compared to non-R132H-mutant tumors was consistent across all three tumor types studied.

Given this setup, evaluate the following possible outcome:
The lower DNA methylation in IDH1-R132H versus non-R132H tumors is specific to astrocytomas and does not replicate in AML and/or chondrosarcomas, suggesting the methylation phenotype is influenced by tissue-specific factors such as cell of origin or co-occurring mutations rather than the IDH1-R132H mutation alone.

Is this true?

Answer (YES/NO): NO